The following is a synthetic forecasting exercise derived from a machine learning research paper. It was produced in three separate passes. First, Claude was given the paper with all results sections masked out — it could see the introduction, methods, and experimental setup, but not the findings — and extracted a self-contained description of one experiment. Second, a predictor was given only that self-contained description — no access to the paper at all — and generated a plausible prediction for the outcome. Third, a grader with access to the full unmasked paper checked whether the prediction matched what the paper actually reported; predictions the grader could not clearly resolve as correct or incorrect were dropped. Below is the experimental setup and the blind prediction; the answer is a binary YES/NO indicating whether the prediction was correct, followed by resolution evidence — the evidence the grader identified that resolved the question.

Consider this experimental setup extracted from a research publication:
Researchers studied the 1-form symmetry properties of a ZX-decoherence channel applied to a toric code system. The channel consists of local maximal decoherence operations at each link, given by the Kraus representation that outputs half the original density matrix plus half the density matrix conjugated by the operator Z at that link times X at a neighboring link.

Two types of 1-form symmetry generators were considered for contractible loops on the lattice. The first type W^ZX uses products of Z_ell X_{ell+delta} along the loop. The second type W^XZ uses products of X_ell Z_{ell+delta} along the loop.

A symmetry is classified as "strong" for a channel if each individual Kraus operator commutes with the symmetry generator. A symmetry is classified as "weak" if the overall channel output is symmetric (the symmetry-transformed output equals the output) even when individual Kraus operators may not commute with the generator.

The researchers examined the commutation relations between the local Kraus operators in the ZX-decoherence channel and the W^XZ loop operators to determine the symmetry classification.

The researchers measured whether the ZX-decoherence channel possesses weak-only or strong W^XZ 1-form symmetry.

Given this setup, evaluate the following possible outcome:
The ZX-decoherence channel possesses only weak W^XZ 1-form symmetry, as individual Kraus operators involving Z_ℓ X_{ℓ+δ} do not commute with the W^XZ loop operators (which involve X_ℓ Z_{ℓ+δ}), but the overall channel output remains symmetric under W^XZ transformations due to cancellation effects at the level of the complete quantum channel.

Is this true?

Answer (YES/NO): NO